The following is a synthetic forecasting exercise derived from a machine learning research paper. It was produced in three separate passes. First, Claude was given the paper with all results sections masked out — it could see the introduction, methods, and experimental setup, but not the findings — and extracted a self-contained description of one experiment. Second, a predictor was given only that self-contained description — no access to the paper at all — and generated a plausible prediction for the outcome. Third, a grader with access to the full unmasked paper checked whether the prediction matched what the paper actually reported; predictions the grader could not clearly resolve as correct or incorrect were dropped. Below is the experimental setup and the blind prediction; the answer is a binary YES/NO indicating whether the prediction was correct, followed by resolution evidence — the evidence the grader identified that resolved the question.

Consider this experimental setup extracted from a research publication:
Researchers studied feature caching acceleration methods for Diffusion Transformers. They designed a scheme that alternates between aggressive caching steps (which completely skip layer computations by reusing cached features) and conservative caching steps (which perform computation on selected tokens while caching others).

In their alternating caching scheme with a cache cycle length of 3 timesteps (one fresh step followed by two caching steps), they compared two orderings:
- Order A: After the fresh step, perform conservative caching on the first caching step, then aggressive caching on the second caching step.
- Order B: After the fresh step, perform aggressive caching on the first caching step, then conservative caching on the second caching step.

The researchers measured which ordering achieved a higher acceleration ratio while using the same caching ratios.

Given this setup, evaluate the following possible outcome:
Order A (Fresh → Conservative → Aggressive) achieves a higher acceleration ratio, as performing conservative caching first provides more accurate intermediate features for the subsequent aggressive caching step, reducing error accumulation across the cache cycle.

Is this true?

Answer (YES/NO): NO